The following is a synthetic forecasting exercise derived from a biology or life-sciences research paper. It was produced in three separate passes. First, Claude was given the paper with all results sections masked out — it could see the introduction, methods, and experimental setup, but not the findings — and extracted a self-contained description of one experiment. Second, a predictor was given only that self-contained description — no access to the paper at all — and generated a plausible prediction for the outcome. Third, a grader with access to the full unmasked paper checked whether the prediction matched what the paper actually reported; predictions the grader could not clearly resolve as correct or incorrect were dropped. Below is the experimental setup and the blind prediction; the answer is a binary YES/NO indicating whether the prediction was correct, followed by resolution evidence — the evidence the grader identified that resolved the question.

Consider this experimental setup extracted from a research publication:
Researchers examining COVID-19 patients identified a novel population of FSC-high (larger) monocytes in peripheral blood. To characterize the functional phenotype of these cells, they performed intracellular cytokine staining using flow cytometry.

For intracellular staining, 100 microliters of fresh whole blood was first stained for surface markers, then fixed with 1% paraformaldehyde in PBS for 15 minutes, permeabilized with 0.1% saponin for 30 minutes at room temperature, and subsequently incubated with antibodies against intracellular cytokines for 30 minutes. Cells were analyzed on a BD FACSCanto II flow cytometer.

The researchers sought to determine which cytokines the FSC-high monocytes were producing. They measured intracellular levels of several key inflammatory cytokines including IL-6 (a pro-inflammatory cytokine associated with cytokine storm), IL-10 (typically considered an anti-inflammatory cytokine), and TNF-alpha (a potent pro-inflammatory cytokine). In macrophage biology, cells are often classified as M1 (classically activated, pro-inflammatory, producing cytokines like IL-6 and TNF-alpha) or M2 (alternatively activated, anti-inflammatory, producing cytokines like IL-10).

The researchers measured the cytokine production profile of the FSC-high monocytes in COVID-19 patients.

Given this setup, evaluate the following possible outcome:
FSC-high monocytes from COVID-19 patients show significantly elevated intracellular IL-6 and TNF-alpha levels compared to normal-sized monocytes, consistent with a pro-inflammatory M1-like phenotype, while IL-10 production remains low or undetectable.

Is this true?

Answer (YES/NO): NO